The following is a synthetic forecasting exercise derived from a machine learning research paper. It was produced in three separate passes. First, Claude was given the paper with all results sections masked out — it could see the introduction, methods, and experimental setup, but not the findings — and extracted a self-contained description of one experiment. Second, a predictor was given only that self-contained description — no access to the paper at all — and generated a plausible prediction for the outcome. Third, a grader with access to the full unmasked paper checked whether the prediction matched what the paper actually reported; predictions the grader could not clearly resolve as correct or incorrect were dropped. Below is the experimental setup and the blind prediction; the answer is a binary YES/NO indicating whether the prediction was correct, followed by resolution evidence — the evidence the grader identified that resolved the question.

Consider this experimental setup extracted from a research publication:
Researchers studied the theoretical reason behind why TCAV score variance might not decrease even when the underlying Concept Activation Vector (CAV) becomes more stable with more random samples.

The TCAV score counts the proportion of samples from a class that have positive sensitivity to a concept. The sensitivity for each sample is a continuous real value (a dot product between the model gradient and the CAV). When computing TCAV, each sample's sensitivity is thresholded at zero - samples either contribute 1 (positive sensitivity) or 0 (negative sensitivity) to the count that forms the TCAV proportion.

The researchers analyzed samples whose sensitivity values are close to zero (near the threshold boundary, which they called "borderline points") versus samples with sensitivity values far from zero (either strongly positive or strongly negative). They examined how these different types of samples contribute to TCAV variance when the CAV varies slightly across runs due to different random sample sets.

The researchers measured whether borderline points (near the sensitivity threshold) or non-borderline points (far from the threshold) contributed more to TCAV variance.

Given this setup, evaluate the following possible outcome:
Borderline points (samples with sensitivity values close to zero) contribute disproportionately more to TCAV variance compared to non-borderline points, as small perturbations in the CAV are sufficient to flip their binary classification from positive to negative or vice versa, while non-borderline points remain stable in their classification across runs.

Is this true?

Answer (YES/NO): YES